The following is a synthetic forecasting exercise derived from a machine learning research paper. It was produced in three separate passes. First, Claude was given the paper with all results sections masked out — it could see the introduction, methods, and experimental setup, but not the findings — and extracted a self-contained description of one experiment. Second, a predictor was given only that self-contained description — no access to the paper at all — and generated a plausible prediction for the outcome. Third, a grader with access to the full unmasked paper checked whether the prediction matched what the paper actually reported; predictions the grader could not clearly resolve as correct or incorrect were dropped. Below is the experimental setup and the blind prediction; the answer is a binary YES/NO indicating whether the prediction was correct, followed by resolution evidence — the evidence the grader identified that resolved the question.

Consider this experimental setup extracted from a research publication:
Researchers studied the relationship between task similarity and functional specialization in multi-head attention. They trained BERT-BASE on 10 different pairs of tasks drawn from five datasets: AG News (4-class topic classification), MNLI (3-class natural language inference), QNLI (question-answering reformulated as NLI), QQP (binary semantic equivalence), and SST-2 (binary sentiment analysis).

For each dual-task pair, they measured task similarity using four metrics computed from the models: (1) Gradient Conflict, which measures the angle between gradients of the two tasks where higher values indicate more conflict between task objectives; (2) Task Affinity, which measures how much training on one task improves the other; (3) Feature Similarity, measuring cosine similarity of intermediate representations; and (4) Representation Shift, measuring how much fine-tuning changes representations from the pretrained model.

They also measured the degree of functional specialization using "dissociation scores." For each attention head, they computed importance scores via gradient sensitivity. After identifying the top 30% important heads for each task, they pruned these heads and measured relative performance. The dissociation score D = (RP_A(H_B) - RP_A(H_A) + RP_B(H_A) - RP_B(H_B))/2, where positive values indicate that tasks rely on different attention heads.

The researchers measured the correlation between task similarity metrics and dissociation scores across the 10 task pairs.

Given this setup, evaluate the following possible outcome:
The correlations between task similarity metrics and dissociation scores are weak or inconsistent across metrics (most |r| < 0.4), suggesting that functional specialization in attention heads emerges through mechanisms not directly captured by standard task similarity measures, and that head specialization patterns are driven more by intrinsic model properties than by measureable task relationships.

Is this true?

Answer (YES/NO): NO